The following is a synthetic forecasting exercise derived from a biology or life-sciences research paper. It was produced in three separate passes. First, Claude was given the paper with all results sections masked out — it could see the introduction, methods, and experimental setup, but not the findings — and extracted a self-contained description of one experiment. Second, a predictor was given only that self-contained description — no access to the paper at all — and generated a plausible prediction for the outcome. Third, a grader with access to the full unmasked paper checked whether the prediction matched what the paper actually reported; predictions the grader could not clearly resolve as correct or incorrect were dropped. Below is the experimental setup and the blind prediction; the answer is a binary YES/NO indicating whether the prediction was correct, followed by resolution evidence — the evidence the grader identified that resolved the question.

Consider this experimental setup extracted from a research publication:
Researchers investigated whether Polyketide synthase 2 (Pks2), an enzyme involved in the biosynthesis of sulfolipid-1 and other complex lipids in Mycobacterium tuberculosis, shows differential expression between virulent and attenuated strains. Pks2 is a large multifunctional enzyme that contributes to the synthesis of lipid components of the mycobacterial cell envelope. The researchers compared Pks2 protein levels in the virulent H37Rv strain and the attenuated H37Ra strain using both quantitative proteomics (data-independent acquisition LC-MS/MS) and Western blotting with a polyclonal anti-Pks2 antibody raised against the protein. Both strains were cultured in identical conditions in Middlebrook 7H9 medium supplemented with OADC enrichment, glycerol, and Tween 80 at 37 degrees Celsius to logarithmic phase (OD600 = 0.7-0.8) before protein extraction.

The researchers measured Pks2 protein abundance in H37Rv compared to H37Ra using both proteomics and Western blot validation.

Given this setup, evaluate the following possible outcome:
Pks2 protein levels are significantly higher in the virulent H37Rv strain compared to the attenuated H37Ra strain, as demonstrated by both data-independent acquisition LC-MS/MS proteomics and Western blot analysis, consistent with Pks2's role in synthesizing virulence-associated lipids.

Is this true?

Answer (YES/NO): YES